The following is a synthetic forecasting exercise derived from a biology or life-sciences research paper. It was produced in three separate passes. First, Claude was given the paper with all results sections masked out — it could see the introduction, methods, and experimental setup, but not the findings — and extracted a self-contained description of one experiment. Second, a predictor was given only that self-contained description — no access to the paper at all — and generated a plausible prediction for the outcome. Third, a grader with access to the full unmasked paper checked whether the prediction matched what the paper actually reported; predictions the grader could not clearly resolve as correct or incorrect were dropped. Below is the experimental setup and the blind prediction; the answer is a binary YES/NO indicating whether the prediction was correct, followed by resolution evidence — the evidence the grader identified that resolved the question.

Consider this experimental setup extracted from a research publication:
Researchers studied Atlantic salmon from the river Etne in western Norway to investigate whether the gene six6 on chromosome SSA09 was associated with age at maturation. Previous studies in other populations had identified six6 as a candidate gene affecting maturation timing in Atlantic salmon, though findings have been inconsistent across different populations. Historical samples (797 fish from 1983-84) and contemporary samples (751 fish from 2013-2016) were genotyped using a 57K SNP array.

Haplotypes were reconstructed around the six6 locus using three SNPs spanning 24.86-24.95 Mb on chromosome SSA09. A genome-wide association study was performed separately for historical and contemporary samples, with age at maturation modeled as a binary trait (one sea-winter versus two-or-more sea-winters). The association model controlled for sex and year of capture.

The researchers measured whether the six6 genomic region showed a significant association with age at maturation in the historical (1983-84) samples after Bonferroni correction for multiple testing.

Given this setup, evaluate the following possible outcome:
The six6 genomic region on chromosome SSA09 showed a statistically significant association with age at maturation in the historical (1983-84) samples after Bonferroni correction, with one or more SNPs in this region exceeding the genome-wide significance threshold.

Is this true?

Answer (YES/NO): YES